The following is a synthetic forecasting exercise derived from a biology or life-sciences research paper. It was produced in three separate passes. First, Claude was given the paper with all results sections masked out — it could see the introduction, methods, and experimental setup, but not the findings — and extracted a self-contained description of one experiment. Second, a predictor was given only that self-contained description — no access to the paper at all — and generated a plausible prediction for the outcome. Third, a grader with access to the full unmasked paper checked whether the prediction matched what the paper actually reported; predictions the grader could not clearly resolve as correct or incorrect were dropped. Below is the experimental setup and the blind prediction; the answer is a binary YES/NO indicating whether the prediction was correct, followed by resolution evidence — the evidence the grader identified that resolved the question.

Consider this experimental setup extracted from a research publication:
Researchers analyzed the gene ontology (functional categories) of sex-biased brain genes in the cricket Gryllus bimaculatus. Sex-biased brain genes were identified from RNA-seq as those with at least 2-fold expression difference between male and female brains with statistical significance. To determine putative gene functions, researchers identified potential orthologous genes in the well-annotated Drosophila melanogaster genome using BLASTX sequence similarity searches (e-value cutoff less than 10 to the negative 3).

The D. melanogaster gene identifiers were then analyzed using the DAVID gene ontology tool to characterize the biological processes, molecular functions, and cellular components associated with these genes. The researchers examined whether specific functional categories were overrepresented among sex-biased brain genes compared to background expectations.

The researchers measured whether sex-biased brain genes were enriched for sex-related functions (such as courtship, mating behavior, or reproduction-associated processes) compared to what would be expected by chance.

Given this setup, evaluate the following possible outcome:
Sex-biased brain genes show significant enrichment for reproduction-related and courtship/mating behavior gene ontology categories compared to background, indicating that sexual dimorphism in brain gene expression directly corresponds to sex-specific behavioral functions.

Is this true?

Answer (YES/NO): NO